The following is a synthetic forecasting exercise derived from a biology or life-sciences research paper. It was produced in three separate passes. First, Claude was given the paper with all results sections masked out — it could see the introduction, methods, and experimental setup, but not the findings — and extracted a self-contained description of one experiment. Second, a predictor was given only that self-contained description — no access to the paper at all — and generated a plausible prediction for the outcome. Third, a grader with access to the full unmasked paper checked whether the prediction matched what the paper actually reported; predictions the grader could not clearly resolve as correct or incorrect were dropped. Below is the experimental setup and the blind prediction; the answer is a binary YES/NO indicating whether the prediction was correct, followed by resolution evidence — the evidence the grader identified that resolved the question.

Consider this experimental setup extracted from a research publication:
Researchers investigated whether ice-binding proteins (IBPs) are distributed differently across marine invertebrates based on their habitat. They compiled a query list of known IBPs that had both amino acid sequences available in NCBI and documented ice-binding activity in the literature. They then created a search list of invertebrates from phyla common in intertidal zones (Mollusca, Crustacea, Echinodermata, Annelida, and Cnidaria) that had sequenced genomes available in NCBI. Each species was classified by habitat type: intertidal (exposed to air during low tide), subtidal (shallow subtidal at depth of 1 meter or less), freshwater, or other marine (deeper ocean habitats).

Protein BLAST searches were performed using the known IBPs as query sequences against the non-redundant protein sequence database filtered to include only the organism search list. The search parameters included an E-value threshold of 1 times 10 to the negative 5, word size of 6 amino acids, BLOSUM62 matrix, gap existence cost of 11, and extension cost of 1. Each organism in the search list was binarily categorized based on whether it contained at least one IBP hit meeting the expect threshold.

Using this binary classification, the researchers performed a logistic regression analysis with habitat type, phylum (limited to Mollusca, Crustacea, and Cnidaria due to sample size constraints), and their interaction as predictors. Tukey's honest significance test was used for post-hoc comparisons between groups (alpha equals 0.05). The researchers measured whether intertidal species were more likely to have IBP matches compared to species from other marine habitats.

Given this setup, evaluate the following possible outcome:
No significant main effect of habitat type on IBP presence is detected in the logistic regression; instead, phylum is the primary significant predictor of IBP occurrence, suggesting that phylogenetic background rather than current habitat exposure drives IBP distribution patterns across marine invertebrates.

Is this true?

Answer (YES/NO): NO